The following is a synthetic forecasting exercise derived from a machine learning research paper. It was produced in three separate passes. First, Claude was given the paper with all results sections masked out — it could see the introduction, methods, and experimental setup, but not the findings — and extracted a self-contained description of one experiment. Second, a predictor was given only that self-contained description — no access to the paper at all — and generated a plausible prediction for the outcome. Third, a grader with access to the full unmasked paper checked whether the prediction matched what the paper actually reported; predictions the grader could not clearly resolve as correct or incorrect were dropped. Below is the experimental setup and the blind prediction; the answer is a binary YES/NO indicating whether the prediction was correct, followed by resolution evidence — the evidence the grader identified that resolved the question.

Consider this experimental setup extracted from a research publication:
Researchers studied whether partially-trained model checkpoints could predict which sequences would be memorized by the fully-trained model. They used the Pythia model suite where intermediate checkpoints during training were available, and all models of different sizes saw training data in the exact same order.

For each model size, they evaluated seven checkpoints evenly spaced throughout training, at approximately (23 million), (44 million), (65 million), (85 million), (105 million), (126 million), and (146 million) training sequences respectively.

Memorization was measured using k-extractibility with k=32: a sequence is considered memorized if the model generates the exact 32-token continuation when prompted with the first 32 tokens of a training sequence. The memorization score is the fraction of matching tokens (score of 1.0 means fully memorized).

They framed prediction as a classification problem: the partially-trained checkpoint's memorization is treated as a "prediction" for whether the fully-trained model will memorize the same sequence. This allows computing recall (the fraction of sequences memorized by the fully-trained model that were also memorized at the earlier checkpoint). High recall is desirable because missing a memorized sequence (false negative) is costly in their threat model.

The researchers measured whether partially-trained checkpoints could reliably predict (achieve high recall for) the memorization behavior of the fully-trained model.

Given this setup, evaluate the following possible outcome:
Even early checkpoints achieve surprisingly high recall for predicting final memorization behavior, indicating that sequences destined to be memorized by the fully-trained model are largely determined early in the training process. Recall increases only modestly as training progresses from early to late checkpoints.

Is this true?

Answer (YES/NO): NO